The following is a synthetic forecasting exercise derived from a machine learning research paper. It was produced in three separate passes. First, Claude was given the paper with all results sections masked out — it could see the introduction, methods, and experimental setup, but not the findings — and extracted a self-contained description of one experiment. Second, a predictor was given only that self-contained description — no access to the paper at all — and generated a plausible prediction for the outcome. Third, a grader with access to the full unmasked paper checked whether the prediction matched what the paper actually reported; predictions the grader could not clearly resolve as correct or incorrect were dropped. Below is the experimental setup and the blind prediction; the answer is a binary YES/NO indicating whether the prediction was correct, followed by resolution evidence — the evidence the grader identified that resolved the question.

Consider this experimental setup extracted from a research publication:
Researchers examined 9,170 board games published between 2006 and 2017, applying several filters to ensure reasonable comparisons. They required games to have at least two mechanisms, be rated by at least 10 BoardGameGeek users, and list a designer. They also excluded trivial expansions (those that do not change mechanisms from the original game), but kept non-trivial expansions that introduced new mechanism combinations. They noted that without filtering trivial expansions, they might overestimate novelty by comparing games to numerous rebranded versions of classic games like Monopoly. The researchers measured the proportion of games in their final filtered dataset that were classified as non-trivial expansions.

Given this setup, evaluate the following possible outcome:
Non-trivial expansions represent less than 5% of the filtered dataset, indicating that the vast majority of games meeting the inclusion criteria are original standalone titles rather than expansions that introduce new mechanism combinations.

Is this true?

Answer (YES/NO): NO